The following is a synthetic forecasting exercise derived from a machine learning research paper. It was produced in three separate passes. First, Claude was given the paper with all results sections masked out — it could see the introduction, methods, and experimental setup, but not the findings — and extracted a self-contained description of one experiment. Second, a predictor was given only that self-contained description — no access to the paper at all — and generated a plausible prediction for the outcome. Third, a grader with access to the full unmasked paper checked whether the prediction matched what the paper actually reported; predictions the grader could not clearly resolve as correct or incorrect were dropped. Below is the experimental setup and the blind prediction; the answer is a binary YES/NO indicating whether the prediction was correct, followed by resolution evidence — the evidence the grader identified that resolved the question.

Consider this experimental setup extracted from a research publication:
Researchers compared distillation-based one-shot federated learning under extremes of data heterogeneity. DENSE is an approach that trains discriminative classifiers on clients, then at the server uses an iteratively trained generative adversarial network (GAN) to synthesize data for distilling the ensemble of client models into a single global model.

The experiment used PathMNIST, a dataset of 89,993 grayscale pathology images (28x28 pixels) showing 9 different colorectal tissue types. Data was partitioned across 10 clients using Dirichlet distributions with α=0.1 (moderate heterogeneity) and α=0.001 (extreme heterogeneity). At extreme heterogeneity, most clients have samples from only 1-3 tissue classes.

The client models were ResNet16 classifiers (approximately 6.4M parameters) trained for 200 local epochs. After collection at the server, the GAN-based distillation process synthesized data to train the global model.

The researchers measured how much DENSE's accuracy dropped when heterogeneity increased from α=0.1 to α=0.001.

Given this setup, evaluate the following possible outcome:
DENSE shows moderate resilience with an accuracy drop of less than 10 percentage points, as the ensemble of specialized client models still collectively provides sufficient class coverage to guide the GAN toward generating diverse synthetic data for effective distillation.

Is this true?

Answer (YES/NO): NO